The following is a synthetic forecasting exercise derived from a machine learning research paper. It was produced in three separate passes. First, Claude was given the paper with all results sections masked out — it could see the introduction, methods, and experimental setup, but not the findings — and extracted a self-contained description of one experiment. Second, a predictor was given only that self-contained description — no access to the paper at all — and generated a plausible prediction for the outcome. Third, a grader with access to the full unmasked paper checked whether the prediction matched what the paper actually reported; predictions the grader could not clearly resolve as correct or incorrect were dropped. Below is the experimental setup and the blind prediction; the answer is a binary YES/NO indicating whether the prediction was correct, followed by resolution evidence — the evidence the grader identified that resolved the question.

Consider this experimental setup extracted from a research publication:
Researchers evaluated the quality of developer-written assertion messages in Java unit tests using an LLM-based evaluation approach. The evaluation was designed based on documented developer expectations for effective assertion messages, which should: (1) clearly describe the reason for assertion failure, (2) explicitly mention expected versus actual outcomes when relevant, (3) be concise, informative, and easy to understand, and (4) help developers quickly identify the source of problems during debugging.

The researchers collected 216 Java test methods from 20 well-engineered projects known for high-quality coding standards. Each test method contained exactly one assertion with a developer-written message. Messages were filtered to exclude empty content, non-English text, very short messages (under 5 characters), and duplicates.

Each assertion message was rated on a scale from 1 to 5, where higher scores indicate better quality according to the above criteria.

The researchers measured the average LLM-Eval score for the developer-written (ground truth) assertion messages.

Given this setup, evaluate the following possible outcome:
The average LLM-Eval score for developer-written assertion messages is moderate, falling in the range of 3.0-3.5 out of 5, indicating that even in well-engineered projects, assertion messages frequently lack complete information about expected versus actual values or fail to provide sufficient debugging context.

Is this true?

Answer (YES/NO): YES